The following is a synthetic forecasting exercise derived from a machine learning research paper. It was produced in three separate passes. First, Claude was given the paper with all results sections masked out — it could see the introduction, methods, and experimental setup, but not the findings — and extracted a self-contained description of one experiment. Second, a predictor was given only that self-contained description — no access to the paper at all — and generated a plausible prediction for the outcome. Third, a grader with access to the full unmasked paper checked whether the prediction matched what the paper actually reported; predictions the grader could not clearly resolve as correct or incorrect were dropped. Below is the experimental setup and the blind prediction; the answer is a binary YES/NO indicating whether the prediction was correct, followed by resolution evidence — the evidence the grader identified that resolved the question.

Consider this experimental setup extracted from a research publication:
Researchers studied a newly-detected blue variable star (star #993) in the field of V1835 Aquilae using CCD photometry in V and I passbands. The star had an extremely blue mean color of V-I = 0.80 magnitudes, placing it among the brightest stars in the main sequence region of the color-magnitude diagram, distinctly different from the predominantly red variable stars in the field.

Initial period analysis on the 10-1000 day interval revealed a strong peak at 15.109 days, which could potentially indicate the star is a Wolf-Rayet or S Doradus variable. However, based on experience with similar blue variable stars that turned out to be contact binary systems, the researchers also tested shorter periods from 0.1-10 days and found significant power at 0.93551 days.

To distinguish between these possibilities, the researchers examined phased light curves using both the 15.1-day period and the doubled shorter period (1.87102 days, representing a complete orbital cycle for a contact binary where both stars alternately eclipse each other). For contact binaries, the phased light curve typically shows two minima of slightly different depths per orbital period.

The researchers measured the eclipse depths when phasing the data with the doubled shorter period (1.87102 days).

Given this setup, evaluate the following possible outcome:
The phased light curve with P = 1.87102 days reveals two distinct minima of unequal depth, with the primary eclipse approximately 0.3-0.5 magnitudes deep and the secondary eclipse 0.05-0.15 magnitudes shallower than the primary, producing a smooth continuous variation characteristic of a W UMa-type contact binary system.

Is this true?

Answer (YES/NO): NO